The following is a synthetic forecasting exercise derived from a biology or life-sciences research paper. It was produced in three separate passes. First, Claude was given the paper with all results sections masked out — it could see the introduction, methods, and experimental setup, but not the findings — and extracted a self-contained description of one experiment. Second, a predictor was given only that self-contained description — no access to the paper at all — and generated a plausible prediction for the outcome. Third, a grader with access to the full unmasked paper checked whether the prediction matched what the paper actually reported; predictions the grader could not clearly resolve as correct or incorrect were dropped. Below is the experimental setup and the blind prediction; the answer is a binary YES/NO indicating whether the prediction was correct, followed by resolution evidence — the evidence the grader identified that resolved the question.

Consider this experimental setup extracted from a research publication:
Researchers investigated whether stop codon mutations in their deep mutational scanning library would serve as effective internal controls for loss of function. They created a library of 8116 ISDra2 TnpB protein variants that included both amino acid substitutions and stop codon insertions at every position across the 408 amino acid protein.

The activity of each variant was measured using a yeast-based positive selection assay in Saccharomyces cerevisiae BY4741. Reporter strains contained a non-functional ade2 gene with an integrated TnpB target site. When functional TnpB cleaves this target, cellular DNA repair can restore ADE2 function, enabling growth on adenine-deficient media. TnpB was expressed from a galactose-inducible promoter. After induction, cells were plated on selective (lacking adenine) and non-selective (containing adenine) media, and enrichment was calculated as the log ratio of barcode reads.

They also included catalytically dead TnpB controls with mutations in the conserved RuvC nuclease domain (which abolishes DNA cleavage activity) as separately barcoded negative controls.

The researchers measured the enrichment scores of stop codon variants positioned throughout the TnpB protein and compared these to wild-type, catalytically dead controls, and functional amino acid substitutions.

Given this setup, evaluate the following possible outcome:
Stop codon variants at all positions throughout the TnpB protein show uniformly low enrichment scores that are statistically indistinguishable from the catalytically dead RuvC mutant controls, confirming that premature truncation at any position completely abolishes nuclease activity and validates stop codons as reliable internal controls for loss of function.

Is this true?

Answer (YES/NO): NO